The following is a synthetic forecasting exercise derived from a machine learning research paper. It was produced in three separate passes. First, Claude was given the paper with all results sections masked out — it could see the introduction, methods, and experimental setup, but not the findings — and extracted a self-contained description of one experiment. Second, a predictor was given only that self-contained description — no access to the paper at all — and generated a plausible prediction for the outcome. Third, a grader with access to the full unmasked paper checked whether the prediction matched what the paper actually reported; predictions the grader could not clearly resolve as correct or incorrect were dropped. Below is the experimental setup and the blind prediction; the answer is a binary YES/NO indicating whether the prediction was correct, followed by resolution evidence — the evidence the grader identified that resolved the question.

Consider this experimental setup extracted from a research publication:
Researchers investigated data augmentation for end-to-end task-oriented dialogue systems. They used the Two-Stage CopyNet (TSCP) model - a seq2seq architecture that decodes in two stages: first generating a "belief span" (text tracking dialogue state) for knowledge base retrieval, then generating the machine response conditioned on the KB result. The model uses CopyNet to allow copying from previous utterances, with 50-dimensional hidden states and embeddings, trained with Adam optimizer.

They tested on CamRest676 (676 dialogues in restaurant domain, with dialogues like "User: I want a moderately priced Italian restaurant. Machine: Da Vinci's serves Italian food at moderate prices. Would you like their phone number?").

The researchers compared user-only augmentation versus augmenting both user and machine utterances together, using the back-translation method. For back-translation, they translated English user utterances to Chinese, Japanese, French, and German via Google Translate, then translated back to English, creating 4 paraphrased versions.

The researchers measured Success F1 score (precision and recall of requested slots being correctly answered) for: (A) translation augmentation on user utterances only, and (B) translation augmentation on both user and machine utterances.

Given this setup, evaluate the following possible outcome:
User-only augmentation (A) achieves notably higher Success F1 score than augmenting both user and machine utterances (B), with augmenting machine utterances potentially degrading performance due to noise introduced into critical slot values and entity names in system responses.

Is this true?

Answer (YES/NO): YES